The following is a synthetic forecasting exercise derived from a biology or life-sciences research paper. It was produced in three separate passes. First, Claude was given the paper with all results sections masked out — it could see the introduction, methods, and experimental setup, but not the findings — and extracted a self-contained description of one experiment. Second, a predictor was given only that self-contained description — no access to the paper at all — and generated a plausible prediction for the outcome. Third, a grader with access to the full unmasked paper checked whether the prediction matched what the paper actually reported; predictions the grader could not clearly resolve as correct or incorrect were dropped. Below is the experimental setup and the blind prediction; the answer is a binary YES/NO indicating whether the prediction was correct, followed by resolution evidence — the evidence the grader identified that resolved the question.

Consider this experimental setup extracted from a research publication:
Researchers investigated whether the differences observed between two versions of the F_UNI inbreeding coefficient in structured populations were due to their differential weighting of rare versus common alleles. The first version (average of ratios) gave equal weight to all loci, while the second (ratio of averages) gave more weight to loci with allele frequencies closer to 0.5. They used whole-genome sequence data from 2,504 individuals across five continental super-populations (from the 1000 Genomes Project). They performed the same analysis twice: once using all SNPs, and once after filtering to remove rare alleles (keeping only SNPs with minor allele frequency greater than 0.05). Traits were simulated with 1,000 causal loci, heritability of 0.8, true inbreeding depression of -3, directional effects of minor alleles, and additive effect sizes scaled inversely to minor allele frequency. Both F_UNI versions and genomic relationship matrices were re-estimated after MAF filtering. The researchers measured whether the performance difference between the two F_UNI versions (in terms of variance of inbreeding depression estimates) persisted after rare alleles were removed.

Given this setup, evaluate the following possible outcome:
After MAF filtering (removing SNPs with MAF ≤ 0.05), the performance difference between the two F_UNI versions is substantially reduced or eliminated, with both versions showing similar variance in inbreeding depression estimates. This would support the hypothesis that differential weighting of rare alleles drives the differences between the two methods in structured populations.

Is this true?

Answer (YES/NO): YES